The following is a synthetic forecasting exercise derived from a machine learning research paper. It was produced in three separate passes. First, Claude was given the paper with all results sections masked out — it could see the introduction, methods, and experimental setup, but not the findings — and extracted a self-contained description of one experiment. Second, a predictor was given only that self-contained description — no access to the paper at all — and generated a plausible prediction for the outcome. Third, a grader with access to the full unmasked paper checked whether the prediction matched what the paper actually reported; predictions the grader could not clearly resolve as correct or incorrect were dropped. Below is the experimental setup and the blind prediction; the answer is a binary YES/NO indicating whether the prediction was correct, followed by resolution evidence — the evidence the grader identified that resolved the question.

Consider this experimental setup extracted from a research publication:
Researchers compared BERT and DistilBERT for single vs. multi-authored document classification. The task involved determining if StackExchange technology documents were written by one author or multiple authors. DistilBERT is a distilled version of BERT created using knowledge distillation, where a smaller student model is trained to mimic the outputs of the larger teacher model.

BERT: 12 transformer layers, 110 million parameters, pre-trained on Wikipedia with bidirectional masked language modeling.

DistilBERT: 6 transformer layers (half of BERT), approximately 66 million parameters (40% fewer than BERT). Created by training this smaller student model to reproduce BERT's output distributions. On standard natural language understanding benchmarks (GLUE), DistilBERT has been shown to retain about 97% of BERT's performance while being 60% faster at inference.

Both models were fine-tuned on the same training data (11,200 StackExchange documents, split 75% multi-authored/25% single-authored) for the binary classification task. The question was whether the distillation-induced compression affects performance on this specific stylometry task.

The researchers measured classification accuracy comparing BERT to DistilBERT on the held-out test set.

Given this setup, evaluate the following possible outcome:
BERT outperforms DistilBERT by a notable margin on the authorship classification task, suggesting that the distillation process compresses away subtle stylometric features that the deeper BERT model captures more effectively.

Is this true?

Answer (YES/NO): YES